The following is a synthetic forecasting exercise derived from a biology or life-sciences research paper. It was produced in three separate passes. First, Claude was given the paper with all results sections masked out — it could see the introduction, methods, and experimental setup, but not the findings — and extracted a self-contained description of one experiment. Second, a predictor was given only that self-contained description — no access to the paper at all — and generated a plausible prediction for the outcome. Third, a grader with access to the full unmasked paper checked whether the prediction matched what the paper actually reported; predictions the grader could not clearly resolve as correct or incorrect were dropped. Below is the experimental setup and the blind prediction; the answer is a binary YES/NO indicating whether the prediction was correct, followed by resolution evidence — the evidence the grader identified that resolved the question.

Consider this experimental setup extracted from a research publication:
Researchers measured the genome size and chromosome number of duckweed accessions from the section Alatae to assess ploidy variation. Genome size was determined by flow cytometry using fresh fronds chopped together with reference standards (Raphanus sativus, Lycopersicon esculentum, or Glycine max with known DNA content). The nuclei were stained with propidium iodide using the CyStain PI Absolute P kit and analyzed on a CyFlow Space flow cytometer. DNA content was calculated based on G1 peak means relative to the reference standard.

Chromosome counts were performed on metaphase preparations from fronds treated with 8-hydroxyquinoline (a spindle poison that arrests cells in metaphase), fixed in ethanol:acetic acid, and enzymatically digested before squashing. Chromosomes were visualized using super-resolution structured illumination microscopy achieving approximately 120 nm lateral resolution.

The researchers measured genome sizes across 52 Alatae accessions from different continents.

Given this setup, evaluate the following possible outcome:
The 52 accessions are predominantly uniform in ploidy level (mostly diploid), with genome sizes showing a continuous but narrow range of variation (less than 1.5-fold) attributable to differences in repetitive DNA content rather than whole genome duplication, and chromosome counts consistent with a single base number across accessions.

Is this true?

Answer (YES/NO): NO